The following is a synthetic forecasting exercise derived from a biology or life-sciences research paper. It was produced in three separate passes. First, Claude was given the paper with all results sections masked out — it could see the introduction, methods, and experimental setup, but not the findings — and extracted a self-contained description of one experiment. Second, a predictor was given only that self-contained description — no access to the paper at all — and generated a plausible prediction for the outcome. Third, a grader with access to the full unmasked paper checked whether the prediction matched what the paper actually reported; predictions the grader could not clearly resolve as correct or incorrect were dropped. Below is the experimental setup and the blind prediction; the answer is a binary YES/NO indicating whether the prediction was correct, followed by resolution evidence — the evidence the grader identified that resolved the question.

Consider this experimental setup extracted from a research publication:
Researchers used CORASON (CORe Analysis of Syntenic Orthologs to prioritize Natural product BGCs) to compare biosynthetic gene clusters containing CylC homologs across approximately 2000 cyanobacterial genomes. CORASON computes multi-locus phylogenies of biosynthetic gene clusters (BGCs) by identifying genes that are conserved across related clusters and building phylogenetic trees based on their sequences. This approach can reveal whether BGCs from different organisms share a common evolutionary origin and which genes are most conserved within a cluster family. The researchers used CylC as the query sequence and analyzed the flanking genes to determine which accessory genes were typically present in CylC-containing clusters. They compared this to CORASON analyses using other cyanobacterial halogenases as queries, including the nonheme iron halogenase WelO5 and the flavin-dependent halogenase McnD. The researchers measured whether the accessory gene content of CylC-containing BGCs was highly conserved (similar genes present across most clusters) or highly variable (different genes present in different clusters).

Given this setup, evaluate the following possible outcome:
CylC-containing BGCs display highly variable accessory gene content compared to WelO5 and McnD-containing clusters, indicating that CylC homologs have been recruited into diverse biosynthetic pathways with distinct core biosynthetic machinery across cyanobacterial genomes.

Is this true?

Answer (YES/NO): NO